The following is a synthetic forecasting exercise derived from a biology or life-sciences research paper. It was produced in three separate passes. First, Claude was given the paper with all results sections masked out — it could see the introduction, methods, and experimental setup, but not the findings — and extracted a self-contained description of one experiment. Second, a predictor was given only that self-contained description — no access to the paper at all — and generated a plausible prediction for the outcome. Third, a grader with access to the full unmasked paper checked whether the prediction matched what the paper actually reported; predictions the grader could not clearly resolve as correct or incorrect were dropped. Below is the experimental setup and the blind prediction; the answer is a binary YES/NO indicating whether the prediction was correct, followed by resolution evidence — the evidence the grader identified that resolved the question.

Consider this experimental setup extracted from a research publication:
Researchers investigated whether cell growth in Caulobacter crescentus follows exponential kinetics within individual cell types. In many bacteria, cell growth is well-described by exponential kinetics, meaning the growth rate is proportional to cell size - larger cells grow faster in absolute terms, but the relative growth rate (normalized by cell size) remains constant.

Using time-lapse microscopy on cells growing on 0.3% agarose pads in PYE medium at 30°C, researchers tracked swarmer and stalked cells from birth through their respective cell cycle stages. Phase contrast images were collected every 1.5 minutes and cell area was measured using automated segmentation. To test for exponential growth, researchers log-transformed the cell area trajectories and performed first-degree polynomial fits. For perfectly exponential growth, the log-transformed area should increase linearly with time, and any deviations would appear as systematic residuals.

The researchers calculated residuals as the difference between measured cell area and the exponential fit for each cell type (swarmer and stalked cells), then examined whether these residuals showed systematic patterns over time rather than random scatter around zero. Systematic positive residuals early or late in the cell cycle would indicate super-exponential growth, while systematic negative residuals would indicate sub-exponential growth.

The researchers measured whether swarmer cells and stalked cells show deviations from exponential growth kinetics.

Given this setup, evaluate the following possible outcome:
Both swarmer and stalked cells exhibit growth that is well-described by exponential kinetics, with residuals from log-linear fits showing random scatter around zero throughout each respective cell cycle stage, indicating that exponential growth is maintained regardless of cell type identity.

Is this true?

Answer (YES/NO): NO